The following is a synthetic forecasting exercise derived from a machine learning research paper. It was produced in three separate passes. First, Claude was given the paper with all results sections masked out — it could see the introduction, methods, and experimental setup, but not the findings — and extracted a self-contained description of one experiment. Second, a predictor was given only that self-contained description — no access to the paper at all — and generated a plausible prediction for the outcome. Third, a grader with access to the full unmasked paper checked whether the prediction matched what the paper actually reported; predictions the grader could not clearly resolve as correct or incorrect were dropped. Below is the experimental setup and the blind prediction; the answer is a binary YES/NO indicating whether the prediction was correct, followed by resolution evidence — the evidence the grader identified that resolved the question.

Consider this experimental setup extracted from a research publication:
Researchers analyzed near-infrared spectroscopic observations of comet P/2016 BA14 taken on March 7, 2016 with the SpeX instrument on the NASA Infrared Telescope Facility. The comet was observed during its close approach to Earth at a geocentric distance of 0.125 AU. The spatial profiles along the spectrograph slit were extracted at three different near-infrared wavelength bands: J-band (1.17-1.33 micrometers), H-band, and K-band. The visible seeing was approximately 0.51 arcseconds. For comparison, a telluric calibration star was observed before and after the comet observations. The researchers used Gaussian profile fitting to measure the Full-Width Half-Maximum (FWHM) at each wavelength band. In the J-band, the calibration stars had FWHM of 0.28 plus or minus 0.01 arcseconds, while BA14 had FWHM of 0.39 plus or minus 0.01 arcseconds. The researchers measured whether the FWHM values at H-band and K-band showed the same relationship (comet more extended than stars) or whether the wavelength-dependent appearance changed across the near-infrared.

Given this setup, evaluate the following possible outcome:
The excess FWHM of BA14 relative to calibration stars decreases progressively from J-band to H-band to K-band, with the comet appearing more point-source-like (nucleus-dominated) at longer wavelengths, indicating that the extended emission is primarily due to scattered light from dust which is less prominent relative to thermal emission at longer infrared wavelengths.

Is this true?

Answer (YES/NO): NO